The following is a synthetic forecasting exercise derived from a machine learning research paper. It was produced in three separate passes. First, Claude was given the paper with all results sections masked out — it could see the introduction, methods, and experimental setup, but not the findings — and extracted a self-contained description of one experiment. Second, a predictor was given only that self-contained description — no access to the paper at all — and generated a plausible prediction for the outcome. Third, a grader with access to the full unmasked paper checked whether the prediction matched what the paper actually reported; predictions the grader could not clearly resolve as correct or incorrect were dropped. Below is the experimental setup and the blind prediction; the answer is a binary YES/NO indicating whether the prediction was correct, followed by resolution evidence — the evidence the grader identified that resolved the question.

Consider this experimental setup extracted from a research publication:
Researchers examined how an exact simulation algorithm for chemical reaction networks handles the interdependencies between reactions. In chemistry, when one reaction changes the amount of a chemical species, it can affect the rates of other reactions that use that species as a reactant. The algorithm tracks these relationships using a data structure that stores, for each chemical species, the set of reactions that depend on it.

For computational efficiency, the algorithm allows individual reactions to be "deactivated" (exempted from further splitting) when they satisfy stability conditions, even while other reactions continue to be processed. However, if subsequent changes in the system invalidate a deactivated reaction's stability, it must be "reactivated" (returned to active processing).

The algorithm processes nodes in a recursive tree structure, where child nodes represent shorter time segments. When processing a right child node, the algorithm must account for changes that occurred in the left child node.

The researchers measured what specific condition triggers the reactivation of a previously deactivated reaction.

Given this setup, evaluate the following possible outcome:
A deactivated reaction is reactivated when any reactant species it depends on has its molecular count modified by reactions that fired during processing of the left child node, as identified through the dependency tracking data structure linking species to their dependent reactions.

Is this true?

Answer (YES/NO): NO